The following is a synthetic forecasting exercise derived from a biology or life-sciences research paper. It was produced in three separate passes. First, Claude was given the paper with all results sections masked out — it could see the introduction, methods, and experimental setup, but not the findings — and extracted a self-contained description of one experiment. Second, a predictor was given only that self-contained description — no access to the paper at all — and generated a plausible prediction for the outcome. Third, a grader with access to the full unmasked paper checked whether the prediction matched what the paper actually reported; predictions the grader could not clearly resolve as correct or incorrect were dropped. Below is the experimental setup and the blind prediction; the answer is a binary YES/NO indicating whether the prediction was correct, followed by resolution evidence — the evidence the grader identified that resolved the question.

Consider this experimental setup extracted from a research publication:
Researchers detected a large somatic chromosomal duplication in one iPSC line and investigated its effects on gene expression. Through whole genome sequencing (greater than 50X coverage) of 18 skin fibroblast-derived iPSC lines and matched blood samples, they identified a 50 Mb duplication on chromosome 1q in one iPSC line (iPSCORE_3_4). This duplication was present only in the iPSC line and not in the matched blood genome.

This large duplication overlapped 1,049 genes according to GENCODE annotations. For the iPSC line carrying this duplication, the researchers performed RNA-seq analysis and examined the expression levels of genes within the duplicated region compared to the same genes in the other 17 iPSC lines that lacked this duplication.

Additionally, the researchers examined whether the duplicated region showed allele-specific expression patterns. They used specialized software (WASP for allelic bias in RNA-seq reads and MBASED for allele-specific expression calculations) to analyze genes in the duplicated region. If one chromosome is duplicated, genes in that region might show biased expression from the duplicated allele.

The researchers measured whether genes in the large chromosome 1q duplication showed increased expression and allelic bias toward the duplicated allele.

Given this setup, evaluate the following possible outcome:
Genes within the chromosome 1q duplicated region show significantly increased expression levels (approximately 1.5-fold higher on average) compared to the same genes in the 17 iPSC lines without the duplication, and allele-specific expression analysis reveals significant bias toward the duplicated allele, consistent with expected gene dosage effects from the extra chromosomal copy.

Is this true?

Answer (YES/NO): NO